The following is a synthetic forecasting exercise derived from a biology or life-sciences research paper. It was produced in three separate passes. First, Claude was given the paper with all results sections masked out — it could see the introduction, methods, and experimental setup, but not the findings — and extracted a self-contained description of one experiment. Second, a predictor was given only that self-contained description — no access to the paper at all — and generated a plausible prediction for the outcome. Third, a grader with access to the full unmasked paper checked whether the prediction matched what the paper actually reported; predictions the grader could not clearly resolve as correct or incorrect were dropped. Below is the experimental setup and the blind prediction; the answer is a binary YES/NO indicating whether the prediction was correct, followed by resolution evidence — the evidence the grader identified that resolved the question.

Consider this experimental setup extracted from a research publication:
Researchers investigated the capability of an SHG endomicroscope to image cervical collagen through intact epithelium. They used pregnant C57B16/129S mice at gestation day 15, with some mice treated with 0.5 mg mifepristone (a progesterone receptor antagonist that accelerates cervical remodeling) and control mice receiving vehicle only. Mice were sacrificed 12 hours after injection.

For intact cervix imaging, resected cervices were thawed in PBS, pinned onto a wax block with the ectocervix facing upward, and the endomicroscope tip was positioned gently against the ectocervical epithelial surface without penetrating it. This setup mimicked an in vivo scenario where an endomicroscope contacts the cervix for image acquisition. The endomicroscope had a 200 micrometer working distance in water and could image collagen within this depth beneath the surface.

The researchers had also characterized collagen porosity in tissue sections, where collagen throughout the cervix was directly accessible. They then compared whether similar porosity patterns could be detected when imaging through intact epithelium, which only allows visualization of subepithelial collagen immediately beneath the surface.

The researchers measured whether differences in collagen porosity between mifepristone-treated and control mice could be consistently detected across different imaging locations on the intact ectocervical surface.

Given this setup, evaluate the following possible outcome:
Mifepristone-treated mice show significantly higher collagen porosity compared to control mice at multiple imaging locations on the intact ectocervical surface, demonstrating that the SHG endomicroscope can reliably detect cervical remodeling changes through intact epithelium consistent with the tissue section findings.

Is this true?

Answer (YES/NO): NO